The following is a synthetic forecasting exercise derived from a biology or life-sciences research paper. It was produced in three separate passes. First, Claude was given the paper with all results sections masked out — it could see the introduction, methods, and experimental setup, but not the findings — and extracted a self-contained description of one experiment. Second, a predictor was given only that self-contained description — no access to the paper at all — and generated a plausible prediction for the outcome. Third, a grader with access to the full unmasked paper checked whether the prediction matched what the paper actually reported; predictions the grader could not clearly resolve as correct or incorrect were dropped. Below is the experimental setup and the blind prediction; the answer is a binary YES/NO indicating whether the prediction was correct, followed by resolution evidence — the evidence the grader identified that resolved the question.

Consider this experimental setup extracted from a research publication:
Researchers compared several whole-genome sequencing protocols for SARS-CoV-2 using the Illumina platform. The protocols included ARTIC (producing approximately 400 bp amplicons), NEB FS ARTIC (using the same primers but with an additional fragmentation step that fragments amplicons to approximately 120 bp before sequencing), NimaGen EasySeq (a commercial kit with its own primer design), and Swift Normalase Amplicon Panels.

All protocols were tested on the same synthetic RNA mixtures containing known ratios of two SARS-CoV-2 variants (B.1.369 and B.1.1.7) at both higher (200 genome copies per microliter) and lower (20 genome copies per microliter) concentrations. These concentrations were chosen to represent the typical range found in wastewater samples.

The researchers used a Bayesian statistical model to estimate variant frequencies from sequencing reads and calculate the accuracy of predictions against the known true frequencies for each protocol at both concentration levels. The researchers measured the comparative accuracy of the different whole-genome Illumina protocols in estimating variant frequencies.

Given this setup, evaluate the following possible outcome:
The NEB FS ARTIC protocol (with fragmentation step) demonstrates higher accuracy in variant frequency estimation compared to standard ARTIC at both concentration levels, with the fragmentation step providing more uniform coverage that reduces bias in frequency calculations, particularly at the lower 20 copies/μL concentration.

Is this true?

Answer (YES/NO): NO